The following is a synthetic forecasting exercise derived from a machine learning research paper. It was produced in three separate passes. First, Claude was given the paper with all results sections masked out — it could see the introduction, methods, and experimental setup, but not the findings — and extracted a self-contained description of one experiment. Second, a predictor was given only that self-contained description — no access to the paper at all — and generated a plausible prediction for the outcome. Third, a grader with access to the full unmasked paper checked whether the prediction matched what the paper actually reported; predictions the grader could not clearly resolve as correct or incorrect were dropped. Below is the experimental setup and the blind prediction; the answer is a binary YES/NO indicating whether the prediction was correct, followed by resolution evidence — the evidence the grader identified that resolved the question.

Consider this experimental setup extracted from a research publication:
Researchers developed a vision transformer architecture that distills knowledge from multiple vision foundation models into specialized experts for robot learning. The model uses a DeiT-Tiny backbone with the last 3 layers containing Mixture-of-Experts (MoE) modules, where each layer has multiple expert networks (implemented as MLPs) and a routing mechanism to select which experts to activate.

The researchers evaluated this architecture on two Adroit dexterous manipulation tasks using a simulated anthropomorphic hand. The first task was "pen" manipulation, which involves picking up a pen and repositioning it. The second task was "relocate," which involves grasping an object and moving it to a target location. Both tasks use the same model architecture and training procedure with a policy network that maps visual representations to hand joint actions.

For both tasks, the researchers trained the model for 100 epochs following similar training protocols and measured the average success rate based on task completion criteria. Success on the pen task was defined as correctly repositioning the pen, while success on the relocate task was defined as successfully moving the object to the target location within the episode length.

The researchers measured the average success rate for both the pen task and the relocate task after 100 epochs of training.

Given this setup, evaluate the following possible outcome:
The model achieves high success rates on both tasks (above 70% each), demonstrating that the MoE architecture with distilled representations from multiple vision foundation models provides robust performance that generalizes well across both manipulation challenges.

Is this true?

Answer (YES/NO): NO